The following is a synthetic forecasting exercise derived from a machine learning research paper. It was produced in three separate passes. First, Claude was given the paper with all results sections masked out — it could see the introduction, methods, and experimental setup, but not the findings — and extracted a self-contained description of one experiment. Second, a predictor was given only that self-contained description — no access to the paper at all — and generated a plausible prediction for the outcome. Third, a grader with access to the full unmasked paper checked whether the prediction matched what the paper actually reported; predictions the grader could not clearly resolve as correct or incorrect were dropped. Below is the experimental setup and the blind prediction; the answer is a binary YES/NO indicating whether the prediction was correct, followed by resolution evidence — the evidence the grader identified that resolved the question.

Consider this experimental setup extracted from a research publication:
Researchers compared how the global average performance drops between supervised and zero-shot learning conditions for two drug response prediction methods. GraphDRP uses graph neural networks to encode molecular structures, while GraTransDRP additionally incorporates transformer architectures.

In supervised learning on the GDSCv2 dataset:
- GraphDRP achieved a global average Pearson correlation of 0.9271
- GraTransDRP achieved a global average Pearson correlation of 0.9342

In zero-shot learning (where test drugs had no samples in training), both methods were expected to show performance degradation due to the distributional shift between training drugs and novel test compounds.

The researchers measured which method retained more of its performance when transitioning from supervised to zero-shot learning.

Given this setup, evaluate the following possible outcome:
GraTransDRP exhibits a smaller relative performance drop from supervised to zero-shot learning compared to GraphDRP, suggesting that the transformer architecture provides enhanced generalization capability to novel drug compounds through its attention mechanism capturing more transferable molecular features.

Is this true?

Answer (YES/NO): YES